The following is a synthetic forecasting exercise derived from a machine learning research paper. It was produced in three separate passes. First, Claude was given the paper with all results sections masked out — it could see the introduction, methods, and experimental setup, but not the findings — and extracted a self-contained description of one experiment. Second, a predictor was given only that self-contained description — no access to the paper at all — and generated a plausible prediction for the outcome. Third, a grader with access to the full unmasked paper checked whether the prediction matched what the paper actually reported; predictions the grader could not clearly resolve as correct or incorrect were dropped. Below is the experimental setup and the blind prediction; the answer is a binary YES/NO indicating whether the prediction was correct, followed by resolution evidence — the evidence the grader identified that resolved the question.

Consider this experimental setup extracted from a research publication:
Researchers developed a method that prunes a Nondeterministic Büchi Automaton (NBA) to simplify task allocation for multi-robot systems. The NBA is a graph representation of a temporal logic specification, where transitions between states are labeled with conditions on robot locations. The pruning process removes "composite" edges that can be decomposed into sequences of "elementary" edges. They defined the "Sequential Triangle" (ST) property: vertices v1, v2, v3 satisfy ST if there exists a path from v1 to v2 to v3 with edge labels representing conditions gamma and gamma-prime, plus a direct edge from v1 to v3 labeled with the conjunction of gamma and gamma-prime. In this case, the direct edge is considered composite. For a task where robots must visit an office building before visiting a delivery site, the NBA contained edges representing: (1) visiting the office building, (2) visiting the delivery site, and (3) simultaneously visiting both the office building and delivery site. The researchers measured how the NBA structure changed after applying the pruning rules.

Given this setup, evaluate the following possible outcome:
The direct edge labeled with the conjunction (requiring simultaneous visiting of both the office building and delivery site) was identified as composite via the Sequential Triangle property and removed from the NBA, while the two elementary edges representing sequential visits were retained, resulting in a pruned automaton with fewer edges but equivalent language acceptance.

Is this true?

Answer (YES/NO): YES